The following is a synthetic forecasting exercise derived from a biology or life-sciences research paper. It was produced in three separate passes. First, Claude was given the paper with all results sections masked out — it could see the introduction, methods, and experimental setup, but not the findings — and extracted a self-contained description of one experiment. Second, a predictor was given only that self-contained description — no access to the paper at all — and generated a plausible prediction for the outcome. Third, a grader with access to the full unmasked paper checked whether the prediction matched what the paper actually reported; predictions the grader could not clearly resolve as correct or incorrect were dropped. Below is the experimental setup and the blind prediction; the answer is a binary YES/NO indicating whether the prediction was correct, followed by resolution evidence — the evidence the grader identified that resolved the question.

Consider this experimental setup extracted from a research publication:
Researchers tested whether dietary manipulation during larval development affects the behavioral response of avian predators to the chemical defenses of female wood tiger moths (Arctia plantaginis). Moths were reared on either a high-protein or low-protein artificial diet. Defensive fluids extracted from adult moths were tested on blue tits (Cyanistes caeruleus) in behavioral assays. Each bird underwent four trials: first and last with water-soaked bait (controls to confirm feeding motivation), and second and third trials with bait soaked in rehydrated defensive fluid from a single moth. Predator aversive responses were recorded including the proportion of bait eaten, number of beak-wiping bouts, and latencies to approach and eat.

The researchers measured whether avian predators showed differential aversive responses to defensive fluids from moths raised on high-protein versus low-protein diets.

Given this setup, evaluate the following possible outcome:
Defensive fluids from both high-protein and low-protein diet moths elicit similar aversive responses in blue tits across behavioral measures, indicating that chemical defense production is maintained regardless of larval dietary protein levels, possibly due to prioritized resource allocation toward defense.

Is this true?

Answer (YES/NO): NO